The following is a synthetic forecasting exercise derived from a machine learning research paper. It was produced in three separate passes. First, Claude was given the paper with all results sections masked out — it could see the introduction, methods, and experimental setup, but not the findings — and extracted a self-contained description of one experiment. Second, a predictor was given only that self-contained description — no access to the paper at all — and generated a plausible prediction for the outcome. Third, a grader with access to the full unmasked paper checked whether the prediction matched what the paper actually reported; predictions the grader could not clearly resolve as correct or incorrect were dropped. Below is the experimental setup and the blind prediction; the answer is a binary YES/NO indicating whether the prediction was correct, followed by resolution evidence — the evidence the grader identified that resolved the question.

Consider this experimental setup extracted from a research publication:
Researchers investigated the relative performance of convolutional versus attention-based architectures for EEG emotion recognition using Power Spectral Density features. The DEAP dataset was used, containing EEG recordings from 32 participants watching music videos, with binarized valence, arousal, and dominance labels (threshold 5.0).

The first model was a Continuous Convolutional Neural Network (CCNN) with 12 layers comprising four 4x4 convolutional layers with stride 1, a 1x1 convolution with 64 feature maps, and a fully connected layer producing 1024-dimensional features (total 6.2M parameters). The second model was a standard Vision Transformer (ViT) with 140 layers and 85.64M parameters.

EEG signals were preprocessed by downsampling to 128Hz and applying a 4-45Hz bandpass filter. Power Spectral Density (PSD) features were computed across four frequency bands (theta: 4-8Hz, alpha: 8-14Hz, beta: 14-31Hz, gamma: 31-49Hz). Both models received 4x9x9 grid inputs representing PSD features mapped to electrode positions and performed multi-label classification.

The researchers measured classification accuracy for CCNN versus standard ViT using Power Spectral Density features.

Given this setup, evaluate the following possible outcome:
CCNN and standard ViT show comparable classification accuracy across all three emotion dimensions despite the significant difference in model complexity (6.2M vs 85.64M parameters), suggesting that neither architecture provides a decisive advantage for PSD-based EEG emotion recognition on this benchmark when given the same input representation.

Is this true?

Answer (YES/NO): NO